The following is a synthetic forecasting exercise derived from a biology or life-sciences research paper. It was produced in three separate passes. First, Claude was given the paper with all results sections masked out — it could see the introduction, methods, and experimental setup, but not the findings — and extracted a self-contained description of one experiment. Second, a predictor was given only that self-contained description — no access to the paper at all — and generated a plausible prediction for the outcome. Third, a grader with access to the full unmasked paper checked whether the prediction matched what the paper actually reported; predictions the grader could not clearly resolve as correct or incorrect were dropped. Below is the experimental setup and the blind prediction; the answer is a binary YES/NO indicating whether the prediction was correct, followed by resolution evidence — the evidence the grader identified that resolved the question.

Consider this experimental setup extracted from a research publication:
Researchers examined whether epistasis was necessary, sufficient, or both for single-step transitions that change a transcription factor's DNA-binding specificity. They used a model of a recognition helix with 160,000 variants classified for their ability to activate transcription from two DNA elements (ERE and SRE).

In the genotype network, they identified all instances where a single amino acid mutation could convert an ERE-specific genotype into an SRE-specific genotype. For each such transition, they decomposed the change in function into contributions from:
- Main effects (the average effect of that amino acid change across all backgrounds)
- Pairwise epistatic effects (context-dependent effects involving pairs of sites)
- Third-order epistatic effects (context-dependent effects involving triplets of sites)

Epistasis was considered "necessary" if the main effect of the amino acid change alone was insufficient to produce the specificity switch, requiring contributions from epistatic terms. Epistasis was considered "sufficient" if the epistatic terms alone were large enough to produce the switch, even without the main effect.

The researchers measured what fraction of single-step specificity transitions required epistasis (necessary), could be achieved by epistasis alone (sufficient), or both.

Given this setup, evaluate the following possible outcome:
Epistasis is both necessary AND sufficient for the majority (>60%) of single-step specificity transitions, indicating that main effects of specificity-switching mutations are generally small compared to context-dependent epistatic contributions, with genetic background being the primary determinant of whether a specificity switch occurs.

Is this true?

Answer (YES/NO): NO